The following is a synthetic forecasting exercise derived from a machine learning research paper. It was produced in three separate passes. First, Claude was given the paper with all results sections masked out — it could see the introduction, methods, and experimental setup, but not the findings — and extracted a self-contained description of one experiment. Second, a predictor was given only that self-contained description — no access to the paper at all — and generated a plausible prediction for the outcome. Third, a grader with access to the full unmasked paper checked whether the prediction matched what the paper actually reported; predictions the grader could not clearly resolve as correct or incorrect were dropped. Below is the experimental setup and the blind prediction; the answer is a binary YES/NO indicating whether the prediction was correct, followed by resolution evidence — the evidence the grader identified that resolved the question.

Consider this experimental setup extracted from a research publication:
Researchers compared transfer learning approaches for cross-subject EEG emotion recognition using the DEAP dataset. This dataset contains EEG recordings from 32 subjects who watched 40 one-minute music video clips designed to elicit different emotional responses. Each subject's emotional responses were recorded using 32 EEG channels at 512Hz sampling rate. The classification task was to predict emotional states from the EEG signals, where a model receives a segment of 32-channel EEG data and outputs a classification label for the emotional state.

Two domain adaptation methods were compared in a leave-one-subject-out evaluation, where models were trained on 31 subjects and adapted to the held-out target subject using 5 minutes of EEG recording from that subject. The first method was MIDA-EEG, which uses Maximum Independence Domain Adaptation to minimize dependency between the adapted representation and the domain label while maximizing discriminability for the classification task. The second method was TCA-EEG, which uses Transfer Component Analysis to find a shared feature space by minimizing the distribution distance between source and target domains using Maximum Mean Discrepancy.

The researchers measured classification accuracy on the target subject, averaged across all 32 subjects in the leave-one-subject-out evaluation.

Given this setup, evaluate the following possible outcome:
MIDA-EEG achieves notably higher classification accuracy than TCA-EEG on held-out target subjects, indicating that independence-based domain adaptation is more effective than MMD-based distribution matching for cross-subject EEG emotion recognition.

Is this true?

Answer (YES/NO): NO